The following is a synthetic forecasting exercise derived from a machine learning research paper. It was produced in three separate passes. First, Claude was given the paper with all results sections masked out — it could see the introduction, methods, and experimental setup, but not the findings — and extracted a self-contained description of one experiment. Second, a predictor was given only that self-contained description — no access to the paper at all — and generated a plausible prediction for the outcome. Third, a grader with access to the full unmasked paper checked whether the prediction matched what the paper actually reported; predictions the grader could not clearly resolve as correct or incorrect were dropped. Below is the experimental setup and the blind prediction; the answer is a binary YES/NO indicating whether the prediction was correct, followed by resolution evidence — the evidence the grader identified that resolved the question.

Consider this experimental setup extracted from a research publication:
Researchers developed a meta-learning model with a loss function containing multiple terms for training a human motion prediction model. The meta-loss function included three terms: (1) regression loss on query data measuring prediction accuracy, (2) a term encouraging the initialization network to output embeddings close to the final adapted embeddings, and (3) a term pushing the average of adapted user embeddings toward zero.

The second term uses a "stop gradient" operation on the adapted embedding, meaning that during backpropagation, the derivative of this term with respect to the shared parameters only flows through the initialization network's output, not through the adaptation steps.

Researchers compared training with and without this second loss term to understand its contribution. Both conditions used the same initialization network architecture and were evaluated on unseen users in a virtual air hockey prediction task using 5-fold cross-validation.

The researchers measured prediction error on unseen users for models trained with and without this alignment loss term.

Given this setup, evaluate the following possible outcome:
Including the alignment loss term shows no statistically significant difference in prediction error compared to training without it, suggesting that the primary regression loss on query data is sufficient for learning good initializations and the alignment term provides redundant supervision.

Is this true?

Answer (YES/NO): NO